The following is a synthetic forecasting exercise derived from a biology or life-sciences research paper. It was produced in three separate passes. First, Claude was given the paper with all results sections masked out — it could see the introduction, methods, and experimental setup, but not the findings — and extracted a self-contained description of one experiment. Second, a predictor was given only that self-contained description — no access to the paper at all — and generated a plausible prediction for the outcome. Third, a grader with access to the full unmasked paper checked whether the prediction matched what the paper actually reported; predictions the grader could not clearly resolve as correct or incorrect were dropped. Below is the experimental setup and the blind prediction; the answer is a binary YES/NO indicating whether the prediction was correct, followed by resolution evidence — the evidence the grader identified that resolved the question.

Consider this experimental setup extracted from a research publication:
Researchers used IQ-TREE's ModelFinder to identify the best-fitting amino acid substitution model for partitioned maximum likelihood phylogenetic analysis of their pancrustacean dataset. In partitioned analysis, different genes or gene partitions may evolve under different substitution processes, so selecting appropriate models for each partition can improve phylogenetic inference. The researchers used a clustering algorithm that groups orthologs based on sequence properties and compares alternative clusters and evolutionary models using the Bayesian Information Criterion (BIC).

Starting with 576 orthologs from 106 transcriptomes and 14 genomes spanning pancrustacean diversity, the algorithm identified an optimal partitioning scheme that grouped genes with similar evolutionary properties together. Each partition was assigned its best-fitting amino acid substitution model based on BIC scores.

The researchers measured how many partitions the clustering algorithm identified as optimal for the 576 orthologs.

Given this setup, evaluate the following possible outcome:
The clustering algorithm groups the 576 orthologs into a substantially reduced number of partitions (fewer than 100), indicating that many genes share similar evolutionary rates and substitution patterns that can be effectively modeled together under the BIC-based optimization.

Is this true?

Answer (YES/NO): YES